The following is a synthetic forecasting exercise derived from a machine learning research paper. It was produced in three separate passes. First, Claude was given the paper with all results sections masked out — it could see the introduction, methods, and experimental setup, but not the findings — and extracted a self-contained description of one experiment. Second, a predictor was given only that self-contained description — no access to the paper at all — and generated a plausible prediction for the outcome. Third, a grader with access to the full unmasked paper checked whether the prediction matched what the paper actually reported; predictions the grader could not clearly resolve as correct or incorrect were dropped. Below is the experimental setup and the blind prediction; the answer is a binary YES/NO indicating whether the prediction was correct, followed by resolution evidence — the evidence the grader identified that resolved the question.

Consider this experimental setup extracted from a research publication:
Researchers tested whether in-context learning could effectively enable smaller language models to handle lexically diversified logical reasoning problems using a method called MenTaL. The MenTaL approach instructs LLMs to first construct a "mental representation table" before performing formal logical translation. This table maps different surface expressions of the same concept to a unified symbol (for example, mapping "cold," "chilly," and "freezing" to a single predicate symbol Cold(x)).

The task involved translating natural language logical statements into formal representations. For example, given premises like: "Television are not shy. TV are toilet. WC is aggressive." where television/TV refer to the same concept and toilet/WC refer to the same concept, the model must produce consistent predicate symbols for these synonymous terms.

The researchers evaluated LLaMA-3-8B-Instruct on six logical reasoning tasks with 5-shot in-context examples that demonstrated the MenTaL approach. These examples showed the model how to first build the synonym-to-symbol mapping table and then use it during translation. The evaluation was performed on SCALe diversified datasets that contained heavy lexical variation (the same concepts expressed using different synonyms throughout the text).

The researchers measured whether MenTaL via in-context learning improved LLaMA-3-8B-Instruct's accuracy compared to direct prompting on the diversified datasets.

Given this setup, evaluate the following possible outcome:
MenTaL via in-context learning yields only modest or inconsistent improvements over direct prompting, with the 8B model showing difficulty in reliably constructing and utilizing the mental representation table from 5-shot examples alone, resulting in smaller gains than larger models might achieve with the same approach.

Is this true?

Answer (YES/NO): YES